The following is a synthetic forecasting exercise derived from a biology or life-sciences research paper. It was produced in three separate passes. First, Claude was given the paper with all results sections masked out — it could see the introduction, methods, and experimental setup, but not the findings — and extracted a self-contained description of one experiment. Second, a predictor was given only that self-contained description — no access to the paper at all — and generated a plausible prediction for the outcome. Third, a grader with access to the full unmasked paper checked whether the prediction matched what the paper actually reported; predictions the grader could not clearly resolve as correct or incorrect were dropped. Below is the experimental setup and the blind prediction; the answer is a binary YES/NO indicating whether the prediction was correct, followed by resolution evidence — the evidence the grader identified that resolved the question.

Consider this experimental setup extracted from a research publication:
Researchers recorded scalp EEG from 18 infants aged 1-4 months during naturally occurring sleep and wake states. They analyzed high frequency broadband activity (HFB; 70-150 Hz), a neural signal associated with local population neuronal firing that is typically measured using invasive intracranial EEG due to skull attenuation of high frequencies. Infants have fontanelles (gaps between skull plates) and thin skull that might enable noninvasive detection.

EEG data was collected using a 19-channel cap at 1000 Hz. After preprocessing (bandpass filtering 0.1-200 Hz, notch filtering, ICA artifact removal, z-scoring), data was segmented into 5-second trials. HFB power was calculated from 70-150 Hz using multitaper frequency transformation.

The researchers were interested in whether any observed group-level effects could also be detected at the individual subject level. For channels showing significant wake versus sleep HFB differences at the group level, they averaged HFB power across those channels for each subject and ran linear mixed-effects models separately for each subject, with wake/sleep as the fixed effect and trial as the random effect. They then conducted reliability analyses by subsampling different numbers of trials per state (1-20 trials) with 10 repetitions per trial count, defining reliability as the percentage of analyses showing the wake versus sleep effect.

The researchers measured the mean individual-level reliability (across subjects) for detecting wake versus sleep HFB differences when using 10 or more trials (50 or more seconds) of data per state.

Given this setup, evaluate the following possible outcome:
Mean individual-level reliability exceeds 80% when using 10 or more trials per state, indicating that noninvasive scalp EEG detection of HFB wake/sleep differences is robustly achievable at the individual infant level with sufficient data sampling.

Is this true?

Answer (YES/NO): NO